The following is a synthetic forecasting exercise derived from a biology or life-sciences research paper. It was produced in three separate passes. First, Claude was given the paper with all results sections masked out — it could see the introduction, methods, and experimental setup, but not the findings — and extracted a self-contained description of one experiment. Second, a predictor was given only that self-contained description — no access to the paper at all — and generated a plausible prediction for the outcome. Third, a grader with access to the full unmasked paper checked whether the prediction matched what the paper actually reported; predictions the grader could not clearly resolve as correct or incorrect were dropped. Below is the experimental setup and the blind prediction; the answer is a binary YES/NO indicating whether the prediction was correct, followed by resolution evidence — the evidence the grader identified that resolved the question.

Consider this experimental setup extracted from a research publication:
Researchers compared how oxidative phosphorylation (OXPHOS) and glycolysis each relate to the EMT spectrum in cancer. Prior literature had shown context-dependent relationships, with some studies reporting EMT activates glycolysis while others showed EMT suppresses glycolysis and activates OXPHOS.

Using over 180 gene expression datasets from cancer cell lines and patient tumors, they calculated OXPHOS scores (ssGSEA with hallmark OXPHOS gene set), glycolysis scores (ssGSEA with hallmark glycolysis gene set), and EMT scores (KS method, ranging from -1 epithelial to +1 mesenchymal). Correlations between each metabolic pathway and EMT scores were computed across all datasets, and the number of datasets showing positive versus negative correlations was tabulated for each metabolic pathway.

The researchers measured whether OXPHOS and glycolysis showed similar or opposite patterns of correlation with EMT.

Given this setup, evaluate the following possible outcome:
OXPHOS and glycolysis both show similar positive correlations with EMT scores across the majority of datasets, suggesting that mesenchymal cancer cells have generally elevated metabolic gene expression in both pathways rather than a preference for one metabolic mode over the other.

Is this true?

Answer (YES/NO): NO